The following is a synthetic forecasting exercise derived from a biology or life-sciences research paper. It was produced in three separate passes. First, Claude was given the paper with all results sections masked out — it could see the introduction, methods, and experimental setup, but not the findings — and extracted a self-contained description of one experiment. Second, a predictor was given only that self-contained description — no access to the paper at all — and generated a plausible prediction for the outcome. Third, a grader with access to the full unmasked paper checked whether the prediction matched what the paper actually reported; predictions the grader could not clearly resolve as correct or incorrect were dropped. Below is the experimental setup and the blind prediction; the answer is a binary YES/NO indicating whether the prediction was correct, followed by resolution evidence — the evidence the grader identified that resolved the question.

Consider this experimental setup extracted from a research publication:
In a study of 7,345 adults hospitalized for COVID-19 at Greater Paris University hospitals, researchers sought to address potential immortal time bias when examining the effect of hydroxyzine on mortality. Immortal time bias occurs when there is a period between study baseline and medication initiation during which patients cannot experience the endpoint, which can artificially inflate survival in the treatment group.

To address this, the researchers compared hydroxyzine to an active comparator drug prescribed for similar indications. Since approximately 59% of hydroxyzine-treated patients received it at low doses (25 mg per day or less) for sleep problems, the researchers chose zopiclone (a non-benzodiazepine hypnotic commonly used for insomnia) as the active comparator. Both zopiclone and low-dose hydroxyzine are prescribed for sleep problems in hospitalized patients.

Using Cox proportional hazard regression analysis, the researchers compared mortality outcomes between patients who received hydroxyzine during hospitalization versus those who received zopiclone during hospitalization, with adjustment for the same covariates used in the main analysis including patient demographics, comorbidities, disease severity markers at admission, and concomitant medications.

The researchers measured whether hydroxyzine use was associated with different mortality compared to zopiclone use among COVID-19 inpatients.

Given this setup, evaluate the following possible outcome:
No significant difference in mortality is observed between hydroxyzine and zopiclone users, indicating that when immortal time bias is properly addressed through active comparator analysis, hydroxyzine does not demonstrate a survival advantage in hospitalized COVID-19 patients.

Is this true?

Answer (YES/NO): NO